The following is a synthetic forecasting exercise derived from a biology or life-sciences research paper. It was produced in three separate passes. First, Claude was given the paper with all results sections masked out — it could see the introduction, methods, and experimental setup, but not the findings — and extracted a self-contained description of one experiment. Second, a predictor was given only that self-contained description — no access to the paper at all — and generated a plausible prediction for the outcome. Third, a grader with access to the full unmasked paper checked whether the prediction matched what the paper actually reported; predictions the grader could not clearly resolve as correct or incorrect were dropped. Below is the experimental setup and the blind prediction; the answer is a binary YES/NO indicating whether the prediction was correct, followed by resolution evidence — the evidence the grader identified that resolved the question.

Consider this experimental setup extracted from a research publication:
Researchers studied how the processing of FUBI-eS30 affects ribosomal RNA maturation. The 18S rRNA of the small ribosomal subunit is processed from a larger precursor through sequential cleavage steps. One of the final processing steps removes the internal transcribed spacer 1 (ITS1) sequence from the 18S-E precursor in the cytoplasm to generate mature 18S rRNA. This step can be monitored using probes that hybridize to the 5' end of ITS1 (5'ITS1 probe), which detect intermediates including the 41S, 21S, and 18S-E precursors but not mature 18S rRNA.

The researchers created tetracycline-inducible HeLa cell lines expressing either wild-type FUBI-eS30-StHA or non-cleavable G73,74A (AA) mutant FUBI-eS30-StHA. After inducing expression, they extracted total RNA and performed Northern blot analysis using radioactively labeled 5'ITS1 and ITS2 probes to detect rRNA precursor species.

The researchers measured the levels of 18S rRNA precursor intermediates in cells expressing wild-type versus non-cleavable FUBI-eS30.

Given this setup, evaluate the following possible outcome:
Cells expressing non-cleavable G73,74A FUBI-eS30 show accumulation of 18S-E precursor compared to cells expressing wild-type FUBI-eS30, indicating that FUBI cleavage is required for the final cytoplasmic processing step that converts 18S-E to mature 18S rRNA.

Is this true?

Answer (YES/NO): YES